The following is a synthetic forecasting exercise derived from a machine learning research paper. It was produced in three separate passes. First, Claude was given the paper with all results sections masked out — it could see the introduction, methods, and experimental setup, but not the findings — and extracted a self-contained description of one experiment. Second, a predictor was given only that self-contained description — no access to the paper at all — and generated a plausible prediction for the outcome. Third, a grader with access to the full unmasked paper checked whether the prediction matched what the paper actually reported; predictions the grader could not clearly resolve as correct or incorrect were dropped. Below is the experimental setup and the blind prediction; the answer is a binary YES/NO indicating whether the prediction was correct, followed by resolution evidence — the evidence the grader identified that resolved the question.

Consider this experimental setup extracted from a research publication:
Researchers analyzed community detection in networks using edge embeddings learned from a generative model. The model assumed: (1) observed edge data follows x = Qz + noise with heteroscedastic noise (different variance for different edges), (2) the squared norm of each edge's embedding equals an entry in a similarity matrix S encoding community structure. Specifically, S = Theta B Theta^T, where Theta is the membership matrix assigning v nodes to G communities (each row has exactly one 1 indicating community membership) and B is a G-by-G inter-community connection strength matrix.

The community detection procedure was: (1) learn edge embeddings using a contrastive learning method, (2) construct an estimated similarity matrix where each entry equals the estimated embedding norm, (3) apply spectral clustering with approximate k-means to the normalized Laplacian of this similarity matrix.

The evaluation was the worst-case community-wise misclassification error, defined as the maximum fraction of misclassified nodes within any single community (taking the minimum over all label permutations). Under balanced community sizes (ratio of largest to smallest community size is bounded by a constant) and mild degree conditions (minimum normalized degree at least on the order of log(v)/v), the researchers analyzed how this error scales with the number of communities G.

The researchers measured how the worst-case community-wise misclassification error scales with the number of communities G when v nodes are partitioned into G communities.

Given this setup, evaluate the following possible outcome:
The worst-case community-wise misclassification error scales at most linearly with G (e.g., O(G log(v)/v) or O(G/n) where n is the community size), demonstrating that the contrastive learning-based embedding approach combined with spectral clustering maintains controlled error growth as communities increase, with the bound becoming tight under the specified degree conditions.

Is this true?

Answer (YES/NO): NO